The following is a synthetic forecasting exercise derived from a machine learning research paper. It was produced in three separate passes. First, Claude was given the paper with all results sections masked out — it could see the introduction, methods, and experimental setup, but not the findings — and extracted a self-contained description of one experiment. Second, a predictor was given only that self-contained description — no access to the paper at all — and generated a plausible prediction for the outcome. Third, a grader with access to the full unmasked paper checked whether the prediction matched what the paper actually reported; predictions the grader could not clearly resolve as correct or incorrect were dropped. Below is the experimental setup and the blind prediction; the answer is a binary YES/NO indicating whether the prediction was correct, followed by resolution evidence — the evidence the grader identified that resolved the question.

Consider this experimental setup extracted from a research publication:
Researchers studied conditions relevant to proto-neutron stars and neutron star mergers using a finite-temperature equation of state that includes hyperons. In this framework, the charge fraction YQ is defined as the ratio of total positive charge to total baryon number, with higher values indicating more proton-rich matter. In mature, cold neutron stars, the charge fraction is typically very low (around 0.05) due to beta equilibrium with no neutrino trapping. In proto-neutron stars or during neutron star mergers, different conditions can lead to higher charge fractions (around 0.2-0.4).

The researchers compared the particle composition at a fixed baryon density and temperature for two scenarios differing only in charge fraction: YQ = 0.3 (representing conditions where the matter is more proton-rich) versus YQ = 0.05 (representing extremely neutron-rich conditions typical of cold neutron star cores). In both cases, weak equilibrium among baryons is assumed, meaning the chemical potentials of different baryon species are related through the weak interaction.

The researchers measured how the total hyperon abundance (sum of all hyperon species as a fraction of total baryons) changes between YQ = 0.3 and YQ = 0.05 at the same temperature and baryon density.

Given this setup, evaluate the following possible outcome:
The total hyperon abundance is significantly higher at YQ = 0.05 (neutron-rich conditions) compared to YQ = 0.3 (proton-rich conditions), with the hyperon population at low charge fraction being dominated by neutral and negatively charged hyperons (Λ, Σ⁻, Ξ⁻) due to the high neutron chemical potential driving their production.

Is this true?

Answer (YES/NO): YES